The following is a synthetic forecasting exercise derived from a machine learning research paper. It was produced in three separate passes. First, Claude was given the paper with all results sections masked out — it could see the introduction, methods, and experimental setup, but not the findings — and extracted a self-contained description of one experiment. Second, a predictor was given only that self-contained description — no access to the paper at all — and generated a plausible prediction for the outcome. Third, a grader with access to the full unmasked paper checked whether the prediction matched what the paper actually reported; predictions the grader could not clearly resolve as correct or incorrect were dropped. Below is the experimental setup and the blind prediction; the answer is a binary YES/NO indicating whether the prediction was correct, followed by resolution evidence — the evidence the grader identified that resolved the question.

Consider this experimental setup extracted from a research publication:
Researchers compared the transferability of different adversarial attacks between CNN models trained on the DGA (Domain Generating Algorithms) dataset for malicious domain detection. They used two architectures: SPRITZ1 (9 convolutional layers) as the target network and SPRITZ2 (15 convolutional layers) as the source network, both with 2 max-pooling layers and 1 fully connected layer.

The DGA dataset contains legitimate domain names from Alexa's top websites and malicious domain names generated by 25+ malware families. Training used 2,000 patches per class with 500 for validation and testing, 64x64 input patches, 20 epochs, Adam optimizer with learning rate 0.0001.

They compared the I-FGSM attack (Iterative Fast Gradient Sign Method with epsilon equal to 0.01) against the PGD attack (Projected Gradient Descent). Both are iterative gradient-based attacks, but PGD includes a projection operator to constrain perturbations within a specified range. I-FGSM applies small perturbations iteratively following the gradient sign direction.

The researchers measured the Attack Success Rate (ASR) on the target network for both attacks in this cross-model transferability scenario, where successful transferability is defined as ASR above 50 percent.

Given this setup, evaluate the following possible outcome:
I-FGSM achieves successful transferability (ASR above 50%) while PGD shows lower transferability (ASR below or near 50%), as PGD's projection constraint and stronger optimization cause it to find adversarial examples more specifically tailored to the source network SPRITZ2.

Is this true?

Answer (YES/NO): YES